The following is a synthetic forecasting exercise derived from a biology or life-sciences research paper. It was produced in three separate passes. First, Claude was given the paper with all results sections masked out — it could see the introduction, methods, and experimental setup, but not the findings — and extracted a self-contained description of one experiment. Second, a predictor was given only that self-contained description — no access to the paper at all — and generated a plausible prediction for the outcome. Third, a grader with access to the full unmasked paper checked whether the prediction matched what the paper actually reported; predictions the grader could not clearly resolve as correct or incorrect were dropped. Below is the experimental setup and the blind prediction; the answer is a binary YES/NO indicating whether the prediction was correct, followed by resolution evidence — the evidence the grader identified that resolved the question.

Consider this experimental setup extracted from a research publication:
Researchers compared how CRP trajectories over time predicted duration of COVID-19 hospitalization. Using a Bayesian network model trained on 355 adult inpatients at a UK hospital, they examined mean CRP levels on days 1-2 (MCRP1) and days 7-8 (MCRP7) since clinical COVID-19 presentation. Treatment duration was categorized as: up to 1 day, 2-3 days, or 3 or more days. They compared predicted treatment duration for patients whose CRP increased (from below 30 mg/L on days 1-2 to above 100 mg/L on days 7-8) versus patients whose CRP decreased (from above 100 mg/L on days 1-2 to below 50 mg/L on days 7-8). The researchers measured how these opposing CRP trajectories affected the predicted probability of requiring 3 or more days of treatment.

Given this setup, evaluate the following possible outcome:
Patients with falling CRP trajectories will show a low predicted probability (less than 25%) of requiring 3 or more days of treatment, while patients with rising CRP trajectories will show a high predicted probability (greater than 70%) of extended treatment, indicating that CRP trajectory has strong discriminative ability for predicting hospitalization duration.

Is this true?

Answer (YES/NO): NO